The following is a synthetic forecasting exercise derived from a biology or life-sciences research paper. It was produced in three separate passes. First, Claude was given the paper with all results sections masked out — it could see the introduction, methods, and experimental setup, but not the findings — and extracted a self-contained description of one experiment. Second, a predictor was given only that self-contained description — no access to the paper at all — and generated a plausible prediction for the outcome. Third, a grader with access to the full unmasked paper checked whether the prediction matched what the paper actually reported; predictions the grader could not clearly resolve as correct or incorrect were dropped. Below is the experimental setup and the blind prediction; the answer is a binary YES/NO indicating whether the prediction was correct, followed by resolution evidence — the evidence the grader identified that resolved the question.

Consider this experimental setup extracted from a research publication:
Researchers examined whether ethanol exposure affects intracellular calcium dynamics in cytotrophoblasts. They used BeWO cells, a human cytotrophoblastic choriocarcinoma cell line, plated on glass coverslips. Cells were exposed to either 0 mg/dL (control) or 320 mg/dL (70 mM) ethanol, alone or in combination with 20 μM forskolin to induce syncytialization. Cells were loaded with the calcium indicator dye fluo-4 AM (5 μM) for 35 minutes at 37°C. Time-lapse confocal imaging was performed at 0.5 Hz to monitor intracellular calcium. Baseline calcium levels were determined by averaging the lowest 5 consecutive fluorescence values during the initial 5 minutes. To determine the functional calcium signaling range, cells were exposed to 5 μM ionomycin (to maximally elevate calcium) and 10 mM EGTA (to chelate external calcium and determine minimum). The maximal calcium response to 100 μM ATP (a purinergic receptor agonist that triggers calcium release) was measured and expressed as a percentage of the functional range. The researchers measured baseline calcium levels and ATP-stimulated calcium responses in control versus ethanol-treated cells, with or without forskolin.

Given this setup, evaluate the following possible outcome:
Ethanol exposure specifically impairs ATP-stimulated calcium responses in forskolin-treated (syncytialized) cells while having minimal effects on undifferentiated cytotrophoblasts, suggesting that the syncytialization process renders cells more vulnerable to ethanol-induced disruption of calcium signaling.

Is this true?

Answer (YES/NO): NO